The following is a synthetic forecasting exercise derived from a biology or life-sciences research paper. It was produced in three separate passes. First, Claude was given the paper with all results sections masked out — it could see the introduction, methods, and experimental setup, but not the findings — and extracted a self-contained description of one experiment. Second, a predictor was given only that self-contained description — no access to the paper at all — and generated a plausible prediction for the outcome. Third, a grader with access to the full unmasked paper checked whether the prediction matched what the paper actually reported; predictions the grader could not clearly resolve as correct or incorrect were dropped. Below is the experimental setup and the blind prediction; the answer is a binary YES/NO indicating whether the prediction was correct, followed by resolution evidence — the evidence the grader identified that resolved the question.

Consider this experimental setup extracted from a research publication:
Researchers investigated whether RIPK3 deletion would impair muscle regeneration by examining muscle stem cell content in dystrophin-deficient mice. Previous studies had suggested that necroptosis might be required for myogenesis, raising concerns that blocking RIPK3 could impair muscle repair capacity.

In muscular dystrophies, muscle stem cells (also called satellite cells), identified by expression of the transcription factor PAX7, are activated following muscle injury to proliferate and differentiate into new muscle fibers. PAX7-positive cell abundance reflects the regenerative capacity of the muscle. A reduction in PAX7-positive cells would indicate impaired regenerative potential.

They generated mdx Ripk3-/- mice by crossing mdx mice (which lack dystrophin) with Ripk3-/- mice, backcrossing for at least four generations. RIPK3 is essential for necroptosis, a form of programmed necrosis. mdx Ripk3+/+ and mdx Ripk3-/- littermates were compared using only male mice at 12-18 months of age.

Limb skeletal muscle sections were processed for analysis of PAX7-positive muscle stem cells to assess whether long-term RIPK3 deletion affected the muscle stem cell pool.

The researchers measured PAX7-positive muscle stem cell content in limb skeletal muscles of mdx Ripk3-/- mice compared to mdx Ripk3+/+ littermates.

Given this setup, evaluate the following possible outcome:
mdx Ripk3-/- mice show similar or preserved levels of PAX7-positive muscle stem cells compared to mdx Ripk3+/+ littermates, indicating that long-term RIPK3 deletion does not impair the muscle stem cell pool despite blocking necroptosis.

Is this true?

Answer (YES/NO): YES